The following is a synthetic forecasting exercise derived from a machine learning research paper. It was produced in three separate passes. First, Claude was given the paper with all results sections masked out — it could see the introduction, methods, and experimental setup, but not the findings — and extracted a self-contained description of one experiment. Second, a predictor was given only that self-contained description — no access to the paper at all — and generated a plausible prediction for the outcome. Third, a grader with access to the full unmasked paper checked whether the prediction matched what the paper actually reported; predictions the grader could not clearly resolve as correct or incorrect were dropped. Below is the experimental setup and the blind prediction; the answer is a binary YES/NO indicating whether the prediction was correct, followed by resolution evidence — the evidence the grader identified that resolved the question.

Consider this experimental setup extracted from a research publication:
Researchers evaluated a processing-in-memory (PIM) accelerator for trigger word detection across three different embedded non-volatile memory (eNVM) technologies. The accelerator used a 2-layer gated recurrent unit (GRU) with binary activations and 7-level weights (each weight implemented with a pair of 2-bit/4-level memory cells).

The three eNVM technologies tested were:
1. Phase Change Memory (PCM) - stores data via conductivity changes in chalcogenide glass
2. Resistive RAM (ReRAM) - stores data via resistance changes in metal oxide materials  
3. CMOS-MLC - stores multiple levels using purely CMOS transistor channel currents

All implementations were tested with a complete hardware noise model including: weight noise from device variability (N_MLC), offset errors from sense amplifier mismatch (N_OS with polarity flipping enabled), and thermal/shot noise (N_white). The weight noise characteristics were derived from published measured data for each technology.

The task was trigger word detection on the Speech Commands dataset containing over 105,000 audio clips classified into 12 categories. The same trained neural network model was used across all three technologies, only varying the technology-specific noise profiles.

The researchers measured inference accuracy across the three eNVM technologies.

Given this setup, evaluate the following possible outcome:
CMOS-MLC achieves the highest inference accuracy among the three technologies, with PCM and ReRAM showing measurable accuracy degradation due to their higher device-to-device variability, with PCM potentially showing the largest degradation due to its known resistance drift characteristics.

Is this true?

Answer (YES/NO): NO